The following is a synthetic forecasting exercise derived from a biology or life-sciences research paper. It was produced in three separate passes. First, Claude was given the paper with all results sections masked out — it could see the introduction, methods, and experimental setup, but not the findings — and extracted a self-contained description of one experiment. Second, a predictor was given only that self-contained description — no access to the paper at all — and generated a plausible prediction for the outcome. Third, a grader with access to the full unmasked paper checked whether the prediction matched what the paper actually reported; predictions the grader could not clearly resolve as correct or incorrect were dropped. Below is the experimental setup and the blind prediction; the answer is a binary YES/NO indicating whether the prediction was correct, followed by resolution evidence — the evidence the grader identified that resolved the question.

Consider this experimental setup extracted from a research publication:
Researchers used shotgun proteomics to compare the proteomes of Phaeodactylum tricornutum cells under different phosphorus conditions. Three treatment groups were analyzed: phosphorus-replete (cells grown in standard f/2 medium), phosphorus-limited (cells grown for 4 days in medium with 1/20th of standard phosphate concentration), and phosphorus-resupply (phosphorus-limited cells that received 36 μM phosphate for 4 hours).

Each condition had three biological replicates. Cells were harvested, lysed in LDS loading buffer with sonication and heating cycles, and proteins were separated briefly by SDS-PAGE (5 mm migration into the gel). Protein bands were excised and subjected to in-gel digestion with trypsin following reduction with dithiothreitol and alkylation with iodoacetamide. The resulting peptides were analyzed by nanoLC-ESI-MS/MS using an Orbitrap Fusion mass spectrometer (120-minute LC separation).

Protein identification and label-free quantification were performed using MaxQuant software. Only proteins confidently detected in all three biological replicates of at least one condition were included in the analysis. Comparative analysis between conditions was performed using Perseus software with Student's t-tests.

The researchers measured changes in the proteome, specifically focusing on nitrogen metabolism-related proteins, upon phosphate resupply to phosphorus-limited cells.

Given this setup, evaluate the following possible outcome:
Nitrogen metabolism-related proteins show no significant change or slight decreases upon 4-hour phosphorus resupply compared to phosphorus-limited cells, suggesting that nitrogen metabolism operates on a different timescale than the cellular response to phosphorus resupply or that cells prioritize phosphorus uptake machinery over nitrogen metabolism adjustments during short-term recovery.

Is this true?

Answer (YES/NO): NO